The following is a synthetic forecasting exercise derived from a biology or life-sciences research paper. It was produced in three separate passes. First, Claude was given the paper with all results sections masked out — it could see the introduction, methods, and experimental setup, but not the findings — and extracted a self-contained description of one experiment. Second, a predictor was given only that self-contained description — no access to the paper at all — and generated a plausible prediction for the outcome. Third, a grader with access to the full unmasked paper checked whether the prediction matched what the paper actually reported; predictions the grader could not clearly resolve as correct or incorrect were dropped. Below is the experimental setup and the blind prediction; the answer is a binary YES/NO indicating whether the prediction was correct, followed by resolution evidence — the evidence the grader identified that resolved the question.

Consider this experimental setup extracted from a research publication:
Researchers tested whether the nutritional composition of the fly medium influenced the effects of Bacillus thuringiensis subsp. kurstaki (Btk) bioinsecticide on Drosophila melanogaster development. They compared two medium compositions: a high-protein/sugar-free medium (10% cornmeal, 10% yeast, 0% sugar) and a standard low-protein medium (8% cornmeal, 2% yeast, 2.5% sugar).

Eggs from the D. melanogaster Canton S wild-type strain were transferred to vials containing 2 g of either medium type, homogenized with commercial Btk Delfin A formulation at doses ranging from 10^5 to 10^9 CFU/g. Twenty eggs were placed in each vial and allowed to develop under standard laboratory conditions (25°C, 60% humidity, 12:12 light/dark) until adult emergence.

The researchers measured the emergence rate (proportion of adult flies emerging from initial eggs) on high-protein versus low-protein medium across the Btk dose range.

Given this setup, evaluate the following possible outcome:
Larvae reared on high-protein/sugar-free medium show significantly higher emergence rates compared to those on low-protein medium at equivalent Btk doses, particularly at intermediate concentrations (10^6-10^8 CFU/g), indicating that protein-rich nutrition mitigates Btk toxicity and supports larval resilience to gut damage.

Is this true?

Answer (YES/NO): YES